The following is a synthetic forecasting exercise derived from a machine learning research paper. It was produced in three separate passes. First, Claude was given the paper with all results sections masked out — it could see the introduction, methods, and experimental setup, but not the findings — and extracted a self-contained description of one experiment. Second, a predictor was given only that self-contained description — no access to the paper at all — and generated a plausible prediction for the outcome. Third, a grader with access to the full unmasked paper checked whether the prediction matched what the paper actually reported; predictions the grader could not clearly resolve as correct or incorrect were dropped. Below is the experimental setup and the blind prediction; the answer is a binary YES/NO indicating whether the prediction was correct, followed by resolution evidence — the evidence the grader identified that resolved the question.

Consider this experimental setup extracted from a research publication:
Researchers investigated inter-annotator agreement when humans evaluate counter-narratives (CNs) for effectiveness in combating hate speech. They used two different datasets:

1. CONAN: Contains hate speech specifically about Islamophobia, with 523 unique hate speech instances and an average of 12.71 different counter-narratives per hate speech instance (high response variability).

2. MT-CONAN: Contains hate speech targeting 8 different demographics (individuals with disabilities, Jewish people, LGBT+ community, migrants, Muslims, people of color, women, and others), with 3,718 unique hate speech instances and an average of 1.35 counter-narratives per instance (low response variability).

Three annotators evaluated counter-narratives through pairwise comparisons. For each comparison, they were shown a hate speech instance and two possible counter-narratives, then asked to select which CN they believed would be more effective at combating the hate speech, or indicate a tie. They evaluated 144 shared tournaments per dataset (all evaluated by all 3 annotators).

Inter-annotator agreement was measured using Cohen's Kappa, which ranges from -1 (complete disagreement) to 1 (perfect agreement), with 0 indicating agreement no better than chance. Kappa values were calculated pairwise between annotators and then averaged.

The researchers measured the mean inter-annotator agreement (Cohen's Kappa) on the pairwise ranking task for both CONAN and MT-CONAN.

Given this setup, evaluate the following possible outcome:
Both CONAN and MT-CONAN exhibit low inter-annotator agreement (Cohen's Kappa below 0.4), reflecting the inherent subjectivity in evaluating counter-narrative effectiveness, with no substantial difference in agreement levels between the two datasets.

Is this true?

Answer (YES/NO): NO